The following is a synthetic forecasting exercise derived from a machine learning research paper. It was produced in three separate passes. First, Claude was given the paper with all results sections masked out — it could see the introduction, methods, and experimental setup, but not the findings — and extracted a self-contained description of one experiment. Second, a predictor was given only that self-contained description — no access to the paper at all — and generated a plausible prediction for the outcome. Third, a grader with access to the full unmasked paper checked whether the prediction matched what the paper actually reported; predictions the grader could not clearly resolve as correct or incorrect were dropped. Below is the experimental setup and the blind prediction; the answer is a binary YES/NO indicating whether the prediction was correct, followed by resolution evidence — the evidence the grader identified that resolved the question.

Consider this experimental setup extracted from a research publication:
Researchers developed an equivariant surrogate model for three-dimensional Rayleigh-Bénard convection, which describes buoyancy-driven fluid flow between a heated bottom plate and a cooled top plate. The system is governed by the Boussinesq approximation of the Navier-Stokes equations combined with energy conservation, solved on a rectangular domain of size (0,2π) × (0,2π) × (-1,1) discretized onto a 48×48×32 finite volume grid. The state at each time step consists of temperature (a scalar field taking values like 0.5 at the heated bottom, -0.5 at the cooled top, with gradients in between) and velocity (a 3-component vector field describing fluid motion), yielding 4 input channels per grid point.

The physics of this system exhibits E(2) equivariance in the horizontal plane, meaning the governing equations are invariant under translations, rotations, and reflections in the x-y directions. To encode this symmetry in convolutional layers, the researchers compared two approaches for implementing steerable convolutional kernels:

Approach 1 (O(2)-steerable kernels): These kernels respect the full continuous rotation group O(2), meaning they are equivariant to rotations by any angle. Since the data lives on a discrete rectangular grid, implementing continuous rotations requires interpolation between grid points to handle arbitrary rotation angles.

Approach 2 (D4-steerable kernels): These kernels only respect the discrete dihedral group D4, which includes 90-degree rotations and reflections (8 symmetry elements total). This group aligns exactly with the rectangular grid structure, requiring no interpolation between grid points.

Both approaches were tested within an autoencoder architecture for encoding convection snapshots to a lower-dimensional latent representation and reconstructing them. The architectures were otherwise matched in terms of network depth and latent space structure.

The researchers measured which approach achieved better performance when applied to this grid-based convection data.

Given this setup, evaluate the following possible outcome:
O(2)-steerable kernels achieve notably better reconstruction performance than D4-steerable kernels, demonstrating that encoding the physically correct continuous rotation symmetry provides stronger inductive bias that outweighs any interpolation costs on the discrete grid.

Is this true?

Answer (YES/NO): NO